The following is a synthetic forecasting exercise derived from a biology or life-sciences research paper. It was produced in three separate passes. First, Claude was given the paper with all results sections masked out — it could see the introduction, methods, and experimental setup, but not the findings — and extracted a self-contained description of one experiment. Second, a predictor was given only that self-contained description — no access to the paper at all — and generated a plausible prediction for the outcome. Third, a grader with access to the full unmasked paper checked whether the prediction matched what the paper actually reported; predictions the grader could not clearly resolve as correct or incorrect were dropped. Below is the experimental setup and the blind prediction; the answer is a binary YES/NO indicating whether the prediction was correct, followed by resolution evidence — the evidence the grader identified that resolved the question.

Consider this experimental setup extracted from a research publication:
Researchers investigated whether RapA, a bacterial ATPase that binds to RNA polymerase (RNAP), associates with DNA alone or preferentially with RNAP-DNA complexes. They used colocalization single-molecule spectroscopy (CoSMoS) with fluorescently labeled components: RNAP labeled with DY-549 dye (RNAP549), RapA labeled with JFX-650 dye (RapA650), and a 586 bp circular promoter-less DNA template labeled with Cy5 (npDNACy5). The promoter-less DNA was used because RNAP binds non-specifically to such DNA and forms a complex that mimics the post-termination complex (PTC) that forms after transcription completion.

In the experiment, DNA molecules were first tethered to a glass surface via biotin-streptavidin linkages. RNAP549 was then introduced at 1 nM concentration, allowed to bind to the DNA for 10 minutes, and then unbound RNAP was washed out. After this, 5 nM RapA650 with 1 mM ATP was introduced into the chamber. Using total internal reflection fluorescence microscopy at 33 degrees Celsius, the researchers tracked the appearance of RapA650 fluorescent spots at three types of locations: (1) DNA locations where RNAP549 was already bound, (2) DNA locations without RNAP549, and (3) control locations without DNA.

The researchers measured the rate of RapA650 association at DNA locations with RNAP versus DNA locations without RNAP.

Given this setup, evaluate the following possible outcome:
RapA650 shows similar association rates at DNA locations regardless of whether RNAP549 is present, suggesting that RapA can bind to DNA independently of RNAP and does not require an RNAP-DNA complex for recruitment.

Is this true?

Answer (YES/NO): NO